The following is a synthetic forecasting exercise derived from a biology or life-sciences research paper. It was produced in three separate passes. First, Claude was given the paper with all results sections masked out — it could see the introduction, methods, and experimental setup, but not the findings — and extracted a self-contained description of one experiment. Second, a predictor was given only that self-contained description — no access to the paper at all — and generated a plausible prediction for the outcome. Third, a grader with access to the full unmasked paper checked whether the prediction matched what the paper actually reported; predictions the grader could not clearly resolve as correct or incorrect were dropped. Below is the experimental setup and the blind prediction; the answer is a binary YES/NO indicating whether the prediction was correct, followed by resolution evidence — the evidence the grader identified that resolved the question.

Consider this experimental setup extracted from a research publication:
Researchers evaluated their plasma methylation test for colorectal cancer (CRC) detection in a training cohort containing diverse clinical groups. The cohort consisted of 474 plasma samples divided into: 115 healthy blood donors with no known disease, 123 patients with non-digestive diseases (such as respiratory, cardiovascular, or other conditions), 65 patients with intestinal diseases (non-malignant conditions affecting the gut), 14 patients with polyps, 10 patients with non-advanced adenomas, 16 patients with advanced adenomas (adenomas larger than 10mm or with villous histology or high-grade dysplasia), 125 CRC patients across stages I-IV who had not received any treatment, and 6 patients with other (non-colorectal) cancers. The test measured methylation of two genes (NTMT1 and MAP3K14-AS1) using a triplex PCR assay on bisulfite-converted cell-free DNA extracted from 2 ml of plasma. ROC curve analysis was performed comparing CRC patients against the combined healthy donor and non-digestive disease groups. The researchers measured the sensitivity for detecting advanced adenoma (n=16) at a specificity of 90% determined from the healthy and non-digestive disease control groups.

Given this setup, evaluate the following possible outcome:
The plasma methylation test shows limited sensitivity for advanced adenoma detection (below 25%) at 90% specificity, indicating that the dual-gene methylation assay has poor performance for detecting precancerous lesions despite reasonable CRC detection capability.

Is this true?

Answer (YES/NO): NO